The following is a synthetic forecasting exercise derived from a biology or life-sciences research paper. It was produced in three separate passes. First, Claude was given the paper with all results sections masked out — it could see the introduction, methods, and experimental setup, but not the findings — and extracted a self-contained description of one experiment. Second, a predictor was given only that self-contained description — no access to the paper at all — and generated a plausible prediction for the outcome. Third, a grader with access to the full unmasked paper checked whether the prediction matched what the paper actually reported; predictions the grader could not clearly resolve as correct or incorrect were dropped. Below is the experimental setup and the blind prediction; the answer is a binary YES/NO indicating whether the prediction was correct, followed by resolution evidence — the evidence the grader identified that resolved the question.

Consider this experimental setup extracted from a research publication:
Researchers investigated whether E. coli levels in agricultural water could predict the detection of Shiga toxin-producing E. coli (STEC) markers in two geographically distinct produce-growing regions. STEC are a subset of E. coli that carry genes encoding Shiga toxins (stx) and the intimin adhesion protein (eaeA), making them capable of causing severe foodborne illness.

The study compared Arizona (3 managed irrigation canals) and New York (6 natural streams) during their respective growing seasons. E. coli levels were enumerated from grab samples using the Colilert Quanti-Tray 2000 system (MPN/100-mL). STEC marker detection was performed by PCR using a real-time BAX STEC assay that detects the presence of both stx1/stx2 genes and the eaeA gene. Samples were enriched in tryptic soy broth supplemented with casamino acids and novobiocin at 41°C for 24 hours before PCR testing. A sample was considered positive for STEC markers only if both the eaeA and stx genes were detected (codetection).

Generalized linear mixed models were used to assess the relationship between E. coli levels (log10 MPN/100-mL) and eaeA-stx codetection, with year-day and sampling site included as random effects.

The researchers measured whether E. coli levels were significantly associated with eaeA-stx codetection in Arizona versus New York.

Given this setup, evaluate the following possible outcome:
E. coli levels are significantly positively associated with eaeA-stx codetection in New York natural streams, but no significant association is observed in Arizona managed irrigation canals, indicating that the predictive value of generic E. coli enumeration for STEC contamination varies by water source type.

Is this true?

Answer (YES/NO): NO